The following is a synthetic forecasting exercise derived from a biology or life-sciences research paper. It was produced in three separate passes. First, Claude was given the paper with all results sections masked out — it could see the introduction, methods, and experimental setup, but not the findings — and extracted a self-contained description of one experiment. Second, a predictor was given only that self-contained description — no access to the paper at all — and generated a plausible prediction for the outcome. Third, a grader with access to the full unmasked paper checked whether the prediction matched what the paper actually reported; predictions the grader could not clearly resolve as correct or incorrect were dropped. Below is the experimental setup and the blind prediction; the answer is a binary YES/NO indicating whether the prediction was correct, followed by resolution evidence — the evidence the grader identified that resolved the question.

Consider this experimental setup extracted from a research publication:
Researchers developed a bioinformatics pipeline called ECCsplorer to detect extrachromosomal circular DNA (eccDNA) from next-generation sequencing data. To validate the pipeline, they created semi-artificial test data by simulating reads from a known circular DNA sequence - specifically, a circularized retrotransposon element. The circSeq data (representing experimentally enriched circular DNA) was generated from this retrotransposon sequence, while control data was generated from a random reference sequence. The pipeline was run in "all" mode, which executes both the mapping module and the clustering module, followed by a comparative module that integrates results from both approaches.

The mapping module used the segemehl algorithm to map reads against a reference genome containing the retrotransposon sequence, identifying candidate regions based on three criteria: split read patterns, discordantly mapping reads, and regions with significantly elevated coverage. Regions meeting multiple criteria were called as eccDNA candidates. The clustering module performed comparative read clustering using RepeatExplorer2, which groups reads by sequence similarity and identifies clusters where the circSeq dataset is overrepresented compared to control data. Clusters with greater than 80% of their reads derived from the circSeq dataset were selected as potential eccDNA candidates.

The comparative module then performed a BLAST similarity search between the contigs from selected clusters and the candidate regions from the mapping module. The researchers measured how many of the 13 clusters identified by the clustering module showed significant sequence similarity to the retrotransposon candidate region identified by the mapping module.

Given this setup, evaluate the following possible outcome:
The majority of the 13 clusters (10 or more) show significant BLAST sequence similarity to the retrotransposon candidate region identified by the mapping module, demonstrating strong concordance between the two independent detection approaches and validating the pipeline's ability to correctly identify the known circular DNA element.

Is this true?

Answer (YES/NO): YES